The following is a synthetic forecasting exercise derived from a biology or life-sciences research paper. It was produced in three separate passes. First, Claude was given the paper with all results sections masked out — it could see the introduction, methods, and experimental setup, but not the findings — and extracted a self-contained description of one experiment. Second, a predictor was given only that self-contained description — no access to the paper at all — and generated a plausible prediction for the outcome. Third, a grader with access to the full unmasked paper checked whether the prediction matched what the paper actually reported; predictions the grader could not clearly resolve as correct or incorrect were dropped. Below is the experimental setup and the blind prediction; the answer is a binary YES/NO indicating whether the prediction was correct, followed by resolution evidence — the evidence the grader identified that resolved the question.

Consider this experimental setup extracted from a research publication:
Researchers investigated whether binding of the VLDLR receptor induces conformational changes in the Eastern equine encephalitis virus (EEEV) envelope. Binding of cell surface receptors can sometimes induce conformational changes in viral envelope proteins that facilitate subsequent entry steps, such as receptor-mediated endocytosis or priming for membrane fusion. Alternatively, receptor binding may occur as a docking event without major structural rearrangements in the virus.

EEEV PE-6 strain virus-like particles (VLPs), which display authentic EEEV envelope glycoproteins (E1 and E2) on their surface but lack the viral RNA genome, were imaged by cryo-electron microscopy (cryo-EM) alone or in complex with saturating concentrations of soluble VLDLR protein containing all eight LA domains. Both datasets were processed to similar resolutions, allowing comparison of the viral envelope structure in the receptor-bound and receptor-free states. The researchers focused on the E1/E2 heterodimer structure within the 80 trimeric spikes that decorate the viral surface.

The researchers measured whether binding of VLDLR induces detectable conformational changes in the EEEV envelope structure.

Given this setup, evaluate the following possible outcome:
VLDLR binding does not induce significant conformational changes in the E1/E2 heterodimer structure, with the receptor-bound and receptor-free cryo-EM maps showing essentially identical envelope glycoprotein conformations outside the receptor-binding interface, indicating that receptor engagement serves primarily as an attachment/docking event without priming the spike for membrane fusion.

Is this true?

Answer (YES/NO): YES